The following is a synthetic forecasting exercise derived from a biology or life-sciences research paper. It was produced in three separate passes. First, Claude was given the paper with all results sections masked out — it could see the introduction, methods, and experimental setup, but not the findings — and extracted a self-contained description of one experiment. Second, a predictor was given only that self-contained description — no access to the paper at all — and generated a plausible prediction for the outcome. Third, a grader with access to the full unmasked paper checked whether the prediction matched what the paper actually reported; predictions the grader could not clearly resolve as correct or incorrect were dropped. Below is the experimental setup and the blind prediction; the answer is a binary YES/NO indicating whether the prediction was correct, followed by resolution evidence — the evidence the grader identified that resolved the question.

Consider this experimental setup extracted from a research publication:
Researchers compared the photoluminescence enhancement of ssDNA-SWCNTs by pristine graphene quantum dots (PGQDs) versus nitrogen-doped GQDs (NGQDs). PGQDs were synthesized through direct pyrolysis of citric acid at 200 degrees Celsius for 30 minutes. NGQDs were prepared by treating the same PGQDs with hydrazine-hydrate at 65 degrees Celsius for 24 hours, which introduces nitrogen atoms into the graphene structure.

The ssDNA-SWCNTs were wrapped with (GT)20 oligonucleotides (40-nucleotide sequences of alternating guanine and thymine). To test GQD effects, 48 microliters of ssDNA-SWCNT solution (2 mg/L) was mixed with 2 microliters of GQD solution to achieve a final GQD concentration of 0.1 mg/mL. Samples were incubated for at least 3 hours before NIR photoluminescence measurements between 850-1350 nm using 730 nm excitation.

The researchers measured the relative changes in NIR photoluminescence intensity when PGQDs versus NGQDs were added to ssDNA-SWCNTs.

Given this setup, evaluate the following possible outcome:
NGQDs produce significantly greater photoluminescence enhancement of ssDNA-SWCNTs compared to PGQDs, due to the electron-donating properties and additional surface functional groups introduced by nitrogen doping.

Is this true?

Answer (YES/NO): NO